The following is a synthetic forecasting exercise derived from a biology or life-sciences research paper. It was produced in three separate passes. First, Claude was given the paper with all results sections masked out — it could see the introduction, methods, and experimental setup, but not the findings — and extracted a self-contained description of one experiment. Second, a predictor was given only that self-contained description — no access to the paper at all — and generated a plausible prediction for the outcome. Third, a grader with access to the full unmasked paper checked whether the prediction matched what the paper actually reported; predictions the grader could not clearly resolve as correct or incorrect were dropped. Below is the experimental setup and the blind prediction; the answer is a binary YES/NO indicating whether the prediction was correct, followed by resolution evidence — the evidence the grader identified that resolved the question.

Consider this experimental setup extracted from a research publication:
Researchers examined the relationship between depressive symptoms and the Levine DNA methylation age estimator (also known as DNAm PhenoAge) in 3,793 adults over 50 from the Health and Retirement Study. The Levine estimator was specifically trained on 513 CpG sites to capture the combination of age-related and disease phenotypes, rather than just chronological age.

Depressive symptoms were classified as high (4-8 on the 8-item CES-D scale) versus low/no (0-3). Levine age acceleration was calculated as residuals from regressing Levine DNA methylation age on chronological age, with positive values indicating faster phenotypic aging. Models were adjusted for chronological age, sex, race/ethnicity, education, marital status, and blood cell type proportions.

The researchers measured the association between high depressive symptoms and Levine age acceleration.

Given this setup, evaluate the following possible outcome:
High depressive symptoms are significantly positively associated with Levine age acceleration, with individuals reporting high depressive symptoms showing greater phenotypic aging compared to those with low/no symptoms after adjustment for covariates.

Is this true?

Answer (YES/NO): YES